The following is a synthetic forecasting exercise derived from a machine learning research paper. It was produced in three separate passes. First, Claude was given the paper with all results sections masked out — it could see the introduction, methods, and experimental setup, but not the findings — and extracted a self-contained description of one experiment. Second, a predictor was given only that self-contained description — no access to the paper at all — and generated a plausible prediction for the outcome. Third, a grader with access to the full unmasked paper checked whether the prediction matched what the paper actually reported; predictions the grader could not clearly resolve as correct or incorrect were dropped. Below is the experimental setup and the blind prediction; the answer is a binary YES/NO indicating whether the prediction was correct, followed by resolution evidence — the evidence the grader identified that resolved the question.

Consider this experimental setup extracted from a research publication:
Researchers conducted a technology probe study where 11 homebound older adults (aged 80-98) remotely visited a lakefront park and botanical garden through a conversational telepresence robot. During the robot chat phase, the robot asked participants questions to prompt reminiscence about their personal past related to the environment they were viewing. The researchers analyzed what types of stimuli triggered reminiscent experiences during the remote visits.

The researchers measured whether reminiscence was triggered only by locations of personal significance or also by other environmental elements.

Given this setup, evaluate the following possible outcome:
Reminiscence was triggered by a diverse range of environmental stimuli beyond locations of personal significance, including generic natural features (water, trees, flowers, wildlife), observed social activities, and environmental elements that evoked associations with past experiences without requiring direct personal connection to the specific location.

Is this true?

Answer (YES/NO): NO